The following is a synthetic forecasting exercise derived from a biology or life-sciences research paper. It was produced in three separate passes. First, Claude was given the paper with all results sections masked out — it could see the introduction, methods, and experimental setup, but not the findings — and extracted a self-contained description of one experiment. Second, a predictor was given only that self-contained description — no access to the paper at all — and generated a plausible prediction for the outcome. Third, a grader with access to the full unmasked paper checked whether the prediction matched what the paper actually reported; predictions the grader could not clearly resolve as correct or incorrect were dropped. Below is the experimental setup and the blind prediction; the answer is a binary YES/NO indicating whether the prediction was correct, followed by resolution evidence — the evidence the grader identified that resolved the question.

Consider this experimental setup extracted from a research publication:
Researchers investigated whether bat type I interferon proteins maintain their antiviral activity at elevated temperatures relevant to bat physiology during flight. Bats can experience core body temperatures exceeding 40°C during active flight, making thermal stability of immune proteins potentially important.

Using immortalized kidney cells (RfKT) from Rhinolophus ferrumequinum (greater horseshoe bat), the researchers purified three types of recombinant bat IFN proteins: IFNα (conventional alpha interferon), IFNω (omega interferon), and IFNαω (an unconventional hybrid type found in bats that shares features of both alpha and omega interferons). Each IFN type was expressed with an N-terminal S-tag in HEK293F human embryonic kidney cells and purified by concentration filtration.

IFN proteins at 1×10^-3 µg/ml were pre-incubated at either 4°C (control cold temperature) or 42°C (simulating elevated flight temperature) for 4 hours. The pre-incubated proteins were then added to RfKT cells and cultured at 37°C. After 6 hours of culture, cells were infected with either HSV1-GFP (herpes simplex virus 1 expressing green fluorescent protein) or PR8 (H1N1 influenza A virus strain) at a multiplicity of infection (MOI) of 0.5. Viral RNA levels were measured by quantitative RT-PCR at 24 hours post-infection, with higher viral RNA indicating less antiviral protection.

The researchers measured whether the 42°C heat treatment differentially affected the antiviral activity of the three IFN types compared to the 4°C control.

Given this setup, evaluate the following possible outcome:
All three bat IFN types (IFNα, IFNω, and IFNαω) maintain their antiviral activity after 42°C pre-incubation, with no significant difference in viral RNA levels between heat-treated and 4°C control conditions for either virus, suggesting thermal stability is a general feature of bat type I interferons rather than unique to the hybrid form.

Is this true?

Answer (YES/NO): NO